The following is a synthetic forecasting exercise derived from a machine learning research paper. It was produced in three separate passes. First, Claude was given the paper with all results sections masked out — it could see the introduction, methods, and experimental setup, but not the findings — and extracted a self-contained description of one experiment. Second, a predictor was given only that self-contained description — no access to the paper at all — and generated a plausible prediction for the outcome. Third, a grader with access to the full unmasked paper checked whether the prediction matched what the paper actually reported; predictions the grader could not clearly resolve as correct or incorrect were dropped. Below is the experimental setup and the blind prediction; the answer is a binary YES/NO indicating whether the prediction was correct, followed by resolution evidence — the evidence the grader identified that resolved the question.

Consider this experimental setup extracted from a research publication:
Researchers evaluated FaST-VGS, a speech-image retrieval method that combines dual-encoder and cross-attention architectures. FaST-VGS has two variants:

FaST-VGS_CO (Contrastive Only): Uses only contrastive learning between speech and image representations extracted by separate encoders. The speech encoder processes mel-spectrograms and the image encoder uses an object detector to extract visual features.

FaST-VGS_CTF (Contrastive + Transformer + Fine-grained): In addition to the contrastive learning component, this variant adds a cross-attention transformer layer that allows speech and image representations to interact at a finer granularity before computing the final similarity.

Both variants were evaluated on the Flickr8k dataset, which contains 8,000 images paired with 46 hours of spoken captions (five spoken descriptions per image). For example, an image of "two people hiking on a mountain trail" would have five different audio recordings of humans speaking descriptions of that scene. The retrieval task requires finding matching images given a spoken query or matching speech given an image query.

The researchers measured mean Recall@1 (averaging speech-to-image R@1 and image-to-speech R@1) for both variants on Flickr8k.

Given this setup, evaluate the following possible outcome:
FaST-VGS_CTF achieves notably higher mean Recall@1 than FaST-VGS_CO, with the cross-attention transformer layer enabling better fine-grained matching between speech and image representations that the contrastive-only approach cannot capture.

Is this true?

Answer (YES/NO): NO